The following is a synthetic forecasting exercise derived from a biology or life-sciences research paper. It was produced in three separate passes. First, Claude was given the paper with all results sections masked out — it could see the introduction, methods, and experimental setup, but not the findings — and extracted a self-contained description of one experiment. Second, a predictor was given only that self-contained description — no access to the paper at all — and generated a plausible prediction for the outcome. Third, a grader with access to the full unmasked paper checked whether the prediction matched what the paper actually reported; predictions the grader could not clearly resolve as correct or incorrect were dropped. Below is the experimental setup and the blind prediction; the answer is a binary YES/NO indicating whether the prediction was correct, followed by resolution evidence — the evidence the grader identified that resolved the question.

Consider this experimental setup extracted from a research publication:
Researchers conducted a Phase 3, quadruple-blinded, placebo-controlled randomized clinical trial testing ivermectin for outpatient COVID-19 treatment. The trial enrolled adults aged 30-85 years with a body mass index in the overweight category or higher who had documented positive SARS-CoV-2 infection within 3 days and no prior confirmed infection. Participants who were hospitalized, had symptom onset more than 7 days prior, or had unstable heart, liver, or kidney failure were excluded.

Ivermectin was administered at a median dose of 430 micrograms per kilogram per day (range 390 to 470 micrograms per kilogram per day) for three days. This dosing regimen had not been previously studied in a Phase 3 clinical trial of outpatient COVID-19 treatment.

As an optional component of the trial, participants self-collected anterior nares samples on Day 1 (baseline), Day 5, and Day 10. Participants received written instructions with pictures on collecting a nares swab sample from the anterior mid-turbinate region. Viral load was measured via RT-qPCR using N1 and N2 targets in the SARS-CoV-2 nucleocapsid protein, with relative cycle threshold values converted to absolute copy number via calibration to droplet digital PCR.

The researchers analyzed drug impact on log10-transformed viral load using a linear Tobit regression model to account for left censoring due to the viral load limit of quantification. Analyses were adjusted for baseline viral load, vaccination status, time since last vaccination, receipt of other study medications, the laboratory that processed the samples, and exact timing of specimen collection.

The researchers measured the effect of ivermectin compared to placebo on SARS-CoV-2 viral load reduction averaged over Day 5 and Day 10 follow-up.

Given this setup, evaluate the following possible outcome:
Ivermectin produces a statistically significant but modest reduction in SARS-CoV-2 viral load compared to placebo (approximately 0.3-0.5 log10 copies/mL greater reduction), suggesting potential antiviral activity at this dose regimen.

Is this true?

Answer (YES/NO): NO